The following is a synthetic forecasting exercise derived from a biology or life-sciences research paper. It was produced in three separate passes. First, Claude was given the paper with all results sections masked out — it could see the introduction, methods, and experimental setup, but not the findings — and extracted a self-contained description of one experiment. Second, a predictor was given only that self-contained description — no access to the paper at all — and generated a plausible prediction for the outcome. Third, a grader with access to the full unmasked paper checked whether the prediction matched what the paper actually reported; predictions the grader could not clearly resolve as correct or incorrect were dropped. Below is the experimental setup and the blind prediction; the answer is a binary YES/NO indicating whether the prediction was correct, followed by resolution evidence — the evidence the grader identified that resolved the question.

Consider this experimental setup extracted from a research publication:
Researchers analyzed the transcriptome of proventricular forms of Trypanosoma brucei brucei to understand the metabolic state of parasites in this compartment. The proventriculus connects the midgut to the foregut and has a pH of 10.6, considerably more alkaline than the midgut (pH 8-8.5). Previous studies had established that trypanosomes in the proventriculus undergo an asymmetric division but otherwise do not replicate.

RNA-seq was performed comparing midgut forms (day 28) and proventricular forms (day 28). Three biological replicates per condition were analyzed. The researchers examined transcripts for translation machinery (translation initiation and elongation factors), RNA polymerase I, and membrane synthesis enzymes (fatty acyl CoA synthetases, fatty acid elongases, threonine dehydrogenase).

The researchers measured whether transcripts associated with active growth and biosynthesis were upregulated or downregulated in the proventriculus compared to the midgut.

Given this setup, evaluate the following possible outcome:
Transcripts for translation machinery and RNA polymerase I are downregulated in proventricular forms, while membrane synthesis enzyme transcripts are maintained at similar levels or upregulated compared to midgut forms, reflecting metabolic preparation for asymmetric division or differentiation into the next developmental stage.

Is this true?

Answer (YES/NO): NO